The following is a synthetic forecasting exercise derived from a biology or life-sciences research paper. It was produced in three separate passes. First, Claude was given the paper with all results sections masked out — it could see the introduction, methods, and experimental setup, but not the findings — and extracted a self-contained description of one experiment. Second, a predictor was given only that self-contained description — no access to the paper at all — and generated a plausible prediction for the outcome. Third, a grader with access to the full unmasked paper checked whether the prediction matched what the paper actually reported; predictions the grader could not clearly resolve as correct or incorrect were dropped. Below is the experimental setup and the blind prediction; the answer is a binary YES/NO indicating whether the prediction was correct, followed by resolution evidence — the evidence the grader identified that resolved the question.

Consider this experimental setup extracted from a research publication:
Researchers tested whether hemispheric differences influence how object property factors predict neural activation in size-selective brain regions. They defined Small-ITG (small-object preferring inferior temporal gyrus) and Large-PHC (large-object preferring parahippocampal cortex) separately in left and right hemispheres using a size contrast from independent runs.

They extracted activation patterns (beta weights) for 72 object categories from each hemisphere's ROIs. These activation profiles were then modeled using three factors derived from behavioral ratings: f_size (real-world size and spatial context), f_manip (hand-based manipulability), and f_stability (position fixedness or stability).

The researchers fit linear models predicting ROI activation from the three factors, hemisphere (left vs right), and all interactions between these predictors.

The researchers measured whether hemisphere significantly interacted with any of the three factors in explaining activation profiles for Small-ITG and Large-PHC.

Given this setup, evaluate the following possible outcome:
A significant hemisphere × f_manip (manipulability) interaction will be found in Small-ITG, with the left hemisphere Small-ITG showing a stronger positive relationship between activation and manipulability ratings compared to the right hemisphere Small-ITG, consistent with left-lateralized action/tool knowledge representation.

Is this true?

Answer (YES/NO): NO